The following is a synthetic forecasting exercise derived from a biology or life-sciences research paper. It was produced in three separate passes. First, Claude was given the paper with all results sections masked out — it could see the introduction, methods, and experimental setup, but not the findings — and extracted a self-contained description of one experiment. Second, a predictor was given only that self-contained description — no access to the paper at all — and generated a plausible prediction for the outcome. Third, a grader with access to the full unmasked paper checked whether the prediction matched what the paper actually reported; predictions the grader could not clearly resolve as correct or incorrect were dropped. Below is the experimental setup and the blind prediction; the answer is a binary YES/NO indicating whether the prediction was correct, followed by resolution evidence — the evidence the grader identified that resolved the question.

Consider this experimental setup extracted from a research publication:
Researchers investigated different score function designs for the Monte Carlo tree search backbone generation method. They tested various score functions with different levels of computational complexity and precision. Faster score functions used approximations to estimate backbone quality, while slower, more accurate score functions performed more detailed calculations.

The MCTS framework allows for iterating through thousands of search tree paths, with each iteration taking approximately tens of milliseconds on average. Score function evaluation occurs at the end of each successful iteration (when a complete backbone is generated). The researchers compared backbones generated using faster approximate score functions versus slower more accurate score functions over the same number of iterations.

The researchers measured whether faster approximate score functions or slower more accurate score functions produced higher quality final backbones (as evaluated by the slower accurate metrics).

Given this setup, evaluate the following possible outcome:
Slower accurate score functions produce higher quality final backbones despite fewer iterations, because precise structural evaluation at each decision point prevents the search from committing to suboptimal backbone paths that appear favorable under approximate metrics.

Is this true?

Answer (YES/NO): NO